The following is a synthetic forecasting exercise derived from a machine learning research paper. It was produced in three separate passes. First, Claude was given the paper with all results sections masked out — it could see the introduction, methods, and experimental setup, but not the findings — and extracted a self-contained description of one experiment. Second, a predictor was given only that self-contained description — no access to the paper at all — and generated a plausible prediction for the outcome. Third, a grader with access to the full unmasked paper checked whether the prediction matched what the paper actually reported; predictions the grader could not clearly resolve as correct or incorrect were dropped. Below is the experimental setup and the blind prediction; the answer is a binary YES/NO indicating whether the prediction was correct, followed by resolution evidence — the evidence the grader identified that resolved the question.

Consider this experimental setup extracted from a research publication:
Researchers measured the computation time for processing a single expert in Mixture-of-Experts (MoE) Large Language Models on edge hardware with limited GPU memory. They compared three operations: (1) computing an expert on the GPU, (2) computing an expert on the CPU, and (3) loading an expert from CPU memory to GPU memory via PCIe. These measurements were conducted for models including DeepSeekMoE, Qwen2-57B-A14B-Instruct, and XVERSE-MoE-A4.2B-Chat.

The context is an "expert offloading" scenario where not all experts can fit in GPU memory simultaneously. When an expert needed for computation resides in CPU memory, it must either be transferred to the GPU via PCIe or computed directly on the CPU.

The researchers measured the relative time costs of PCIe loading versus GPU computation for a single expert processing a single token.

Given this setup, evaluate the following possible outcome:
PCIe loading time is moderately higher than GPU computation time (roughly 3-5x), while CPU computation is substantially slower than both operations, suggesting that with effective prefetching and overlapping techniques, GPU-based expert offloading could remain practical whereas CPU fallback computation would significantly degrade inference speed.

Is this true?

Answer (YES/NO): NO